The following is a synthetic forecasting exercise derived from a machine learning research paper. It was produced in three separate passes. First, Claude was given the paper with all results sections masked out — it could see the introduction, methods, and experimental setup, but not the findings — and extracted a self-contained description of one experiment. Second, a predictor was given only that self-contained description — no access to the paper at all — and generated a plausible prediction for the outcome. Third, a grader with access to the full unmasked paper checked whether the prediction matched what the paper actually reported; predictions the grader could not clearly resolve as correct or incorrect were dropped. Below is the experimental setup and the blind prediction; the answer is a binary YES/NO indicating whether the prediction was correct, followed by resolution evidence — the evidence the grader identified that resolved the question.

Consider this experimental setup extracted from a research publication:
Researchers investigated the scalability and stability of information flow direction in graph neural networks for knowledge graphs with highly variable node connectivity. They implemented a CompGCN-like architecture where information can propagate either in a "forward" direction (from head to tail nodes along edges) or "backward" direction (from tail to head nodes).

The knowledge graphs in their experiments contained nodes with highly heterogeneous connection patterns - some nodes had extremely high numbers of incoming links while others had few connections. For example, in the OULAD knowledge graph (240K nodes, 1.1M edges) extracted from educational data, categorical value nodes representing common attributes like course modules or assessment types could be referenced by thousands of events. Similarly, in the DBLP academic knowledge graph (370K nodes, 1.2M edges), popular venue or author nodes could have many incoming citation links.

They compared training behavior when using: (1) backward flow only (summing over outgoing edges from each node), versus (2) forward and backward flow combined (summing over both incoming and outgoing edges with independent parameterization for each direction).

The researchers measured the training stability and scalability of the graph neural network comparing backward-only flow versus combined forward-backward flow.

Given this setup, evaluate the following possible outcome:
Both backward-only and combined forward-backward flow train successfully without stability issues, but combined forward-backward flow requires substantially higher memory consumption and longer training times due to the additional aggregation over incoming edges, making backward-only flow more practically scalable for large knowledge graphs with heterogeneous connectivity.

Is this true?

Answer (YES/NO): NO